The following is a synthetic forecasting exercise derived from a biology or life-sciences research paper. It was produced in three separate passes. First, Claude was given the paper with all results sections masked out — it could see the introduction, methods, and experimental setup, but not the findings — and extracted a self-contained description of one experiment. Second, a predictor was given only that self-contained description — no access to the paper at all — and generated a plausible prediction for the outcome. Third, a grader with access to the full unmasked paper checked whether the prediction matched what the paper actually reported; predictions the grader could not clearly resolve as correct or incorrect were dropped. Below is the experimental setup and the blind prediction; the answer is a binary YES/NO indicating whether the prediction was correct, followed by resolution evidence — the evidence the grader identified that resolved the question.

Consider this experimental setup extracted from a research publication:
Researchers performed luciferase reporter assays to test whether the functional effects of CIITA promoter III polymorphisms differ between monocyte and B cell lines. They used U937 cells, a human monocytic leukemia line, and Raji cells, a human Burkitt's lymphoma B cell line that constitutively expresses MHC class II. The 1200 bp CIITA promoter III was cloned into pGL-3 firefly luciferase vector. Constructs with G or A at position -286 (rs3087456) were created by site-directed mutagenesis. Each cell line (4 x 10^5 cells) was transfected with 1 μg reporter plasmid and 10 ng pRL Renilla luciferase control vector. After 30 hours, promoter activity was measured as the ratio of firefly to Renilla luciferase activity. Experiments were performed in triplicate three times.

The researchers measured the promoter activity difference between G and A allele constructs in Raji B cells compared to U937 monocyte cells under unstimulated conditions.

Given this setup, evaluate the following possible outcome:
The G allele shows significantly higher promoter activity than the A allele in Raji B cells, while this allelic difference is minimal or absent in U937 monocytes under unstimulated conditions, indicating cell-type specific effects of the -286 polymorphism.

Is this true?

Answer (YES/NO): NO